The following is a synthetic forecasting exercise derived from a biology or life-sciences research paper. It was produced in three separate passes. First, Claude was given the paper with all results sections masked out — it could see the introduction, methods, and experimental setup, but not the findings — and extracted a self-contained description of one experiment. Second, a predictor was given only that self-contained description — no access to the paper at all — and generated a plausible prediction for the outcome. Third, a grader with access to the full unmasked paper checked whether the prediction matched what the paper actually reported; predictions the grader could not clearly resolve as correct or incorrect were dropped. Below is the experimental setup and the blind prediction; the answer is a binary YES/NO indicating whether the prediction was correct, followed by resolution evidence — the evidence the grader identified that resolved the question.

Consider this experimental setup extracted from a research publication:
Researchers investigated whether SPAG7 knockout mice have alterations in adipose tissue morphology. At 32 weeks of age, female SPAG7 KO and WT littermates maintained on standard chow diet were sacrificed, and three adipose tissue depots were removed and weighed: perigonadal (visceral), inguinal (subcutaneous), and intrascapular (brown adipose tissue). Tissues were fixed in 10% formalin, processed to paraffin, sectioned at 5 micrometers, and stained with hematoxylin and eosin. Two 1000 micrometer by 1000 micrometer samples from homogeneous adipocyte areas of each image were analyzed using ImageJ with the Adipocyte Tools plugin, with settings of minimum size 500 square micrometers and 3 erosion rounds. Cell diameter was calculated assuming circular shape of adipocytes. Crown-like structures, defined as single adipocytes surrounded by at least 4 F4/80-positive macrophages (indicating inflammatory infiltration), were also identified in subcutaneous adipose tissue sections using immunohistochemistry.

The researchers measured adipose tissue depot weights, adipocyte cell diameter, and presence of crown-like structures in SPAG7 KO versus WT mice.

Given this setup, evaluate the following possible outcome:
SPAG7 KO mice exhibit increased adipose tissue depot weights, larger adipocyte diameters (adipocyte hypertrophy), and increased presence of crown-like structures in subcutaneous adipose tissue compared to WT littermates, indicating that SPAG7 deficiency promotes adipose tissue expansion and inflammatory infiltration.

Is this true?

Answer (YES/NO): YES